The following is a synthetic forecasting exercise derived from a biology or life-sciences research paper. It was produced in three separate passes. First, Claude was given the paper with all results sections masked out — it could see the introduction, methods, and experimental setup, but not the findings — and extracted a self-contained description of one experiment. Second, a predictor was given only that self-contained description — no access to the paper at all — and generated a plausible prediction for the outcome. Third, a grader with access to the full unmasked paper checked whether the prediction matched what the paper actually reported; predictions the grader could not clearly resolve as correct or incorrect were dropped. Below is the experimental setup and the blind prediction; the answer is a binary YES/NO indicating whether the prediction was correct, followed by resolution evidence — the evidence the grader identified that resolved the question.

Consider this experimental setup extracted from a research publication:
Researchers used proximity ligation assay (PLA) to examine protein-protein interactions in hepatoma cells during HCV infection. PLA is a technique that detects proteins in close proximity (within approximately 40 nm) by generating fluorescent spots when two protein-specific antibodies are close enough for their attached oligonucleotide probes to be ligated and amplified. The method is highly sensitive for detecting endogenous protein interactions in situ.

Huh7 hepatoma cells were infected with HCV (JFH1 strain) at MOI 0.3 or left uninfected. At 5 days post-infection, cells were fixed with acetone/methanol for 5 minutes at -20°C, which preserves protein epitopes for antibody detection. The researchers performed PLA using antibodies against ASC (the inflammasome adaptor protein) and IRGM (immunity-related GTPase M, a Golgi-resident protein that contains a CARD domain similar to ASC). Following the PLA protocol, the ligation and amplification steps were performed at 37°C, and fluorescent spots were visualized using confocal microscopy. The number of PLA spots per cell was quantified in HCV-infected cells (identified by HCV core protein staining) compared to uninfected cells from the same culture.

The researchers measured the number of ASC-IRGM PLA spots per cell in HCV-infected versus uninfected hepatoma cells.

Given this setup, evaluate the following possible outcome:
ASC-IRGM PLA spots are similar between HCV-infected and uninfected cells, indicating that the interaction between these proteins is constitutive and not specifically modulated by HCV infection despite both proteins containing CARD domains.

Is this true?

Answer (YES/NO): NO